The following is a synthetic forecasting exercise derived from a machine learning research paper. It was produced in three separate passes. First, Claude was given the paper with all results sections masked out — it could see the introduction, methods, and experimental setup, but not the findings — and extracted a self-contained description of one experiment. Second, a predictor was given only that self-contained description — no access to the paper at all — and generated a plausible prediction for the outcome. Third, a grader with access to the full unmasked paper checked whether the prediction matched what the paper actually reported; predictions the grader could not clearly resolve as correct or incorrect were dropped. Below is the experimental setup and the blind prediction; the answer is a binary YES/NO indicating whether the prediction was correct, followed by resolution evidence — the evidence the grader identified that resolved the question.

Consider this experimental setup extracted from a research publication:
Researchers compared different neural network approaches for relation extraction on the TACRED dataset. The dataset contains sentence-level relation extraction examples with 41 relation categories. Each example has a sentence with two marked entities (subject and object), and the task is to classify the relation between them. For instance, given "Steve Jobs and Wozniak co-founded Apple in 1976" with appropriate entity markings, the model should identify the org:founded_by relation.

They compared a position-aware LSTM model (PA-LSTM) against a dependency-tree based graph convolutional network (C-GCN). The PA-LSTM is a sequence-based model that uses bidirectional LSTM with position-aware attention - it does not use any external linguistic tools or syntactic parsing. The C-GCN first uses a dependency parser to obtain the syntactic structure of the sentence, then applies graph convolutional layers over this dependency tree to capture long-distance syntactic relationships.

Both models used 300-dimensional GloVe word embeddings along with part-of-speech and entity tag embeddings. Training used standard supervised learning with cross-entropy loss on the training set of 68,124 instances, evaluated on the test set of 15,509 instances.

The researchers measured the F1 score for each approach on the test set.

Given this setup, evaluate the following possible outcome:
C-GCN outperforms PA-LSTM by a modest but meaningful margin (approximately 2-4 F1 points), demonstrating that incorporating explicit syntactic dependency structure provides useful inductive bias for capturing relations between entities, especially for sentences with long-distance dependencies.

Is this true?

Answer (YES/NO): NO